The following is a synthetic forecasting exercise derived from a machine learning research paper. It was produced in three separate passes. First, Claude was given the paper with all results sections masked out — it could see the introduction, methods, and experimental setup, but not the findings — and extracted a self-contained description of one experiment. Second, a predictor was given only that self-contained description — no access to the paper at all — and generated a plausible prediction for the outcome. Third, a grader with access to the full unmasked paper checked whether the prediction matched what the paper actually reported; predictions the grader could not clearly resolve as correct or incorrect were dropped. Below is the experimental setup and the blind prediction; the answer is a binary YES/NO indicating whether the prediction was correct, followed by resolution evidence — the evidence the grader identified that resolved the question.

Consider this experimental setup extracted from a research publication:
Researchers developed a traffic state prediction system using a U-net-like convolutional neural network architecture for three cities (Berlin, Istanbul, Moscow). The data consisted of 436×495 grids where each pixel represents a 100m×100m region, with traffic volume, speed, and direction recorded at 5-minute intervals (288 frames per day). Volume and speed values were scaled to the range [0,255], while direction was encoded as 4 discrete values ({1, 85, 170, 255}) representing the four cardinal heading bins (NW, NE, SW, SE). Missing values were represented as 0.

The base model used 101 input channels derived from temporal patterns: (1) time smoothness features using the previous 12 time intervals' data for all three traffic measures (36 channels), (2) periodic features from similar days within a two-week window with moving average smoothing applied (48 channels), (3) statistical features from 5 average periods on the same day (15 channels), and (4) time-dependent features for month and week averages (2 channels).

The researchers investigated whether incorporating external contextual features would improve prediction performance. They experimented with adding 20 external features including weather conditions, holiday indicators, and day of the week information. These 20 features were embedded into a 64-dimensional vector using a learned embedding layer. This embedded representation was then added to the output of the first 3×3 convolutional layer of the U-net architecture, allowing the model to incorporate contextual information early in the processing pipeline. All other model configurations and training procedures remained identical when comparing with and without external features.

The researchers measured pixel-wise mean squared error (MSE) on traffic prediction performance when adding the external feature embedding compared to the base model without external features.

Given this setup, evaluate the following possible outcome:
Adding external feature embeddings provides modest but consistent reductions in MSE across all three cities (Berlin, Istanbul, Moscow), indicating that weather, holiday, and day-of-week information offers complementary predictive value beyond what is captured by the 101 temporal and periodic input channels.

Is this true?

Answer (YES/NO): NO